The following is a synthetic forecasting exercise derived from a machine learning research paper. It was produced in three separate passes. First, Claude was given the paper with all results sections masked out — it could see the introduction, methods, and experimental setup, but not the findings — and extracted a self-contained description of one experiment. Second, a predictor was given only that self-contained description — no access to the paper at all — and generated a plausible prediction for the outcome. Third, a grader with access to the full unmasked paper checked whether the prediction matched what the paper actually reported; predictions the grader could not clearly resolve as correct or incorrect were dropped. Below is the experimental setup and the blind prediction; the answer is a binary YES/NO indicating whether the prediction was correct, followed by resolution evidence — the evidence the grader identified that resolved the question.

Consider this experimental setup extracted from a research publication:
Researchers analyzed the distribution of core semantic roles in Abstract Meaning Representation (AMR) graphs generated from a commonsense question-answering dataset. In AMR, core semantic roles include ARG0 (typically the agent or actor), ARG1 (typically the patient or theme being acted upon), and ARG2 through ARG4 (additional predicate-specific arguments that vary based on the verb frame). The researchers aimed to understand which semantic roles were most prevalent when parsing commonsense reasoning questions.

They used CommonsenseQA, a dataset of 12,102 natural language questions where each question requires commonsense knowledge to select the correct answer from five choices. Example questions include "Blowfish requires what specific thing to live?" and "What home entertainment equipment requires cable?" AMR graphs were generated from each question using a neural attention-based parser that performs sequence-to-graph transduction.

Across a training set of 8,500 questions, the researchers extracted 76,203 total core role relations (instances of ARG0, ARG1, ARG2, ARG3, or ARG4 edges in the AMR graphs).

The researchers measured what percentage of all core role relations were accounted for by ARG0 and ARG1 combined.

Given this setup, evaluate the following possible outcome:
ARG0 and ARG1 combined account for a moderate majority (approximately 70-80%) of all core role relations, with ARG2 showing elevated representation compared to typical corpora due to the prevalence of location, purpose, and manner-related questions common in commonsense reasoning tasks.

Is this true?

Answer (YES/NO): NO